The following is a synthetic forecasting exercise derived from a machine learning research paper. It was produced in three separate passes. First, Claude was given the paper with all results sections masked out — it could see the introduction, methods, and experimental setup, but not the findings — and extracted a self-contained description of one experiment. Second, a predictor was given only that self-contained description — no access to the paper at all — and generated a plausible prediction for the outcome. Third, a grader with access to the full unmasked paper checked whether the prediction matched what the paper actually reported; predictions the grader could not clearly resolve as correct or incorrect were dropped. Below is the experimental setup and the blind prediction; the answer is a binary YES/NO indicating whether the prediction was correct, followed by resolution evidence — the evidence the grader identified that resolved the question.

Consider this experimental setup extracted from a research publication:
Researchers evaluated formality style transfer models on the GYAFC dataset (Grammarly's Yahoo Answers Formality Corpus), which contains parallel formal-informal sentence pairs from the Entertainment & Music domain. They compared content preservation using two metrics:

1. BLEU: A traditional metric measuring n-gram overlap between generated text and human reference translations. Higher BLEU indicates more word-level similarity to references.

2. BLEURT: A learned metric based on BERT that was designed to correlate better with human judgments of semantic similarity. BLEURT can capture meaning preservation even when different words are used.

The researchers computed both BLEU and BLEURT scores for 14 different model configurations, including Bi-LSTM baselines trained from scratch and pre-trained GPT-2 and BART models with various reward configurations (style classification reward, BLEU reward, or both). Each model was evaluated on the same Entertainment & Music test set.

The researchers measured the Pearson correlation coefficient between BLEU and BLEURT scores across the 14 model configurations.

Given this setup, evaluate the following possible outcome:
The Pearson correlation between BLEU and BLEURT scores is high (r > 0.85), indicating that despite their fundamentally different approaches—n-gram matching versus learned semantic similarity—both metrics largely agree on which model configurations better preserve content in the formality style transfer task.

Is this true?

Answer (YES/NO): YES